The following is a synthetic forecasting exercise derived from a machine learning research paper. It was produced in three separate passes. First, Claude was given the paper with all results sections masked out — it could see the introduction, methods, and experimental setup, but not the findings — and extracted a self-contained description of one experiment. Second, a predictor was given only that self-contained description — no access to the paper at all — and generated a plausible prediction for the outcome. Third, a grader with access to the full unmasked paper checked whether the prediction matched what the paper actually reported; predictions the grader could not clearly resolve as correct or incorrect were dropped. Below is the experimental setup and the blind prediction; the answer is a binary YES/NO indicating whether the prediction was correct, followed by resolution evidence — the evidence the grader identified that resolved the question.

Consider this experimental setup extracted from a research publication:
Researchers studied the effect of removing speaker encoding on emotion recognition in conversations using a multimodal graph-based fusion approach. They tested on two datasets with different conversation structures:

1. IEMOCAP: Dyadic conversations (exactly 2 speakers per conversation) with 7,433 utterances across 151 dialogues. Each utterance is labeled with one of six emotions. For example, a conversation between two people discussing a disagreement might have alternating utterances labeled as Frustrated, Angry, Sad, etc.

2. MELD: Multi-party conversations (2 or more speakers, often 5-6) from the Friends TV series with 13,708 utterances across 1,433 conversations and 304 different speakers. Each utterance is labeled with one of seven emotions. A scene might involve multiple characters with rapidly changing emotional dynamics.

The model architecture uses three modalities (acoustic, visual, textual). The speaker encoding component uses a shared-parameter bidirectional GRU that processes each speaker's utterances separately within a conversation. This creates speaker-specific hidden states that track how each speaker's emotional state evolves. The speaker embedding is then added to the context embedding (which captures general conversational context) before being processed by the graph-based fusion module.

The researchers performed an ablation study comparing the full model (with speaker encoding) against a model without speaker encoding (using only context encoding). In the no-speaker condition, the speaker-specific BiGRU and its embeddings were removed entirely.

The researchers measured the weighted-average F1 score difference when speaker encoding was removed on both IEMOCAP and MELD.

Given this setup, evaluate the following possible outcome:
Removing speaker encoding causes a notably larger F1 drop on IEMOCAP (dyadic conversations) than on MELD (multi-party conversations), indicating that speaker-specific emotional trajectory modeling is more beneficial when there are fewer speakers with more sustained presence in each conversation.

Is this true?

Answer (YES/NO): YES